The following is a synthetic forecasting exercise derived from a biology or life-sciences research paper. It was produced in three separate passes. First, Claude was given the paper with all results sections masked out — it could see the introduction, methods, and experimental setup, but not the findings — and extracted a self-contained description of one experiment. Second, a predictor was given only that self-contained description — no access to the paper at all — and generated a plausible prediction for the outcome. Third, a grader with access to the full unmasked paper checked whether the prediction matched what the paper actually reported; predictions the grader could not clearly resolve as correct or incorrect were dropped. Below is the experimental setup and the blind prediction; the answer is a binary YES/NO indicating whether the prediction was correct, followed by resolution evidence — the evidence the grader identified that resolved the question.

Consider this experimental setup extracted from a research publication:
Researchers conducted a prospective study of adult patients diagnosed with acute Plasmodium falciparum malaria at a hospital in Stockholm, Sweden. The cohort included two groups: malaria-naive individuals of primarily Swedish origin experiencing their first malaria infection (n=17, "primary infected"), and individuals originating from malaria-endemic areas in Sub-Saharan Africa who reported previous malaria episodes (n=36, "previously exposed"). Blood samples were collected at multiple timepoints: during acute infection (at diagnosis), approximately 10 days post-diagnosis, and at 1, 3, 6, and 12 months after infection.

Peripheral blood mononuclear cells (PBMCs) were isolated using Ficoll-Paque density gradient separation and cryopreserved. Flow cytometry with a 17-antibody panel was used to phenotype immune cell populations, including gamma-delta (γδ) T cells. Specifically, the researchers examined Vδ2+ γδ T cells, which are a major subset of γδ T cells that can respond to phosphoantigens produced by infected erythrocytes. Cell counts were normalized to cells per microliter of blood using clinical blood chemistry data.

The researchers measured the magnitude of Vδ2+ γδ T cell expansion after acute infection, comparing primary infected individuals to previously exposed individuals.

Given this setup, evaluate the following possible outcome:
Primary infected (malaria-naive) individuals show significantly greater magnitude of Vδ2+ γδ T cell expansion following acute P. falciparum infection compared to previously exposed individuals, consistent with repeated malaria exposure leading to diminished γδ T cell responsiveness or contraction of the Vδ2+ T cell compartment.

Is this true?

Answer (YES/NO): NO